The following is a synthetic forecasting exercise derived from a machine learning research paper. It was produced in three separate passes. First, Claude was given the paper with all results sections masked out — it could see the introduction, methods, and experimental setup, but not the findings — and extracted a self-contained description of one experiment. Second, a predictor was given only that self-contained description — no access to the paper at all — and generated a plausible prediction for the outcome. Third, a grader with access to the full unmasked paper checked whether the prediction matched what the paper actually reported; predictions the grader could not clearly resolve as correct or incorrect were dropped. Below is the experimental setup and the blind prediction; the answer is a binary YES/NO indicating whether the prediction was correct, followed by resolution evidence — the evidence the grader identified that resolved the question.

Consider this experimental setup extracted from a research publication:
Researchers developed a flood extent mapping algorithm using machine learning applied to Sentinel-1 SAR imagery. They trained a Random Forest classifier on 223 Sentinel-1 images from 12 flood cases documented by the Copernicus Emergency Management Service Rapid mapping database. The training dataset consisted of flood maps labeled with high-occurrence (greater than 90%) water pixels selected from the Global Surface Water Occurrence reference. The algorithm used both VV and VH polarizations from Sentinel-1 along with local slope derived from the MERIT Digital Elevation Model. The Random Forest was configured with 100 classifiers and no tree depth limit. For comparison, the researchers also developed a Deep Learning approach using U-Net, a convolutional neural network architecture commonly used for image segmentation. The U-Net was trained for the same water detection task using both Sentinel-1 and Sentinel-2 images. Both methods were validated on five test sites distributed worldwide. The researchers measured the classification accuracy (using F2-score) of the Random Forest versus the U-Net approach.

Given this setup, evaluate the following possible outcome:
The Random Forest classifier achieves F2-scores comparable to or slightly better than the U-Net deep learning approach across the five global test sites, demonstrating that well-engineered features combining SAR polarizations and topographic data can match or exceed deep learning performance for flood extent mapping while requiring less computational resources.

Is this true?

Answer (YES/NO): YES